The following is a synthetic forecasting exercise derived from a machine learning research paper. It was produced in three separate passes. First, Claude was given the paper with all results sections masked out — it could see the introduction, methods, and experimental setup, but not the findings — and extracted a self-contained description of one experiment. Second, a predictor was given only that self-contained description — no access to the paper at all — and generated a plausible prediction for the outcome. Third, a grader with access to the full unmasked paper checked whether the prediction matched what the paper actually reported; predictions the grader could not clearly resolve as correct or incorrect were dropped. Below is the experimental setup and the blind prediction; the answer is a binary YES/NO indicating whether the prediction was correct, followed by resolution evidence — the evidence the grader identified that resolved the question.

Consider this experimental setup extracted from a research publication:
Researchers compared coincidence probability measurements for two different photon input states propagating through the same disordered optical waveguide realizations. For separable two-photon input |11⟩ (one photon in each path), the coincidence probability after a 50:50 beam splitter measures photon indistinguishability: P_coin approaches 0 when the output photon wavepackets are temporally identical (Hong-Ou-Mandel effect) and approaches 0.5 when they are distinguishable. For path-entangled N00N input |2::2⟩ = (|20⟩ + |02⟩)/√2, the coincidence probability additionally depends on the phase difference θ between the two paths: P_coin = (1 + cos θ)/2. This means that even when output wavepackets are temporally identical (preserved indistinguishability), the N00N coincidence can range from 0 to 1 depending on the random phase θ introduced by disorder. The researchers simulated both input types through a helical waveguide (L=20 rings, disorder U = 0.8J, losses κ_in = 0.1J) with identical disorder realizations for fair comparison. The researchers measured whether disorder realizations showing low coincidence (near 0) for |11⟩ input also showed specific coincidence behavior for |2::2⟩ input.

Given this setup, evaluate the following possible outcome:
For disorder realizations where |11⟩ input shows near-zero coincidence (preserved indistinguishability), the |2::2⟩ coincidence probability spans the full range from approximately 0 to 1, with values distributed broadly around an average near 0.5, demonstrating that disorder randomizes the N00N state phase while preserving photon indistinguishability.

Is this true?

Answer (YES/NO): YES